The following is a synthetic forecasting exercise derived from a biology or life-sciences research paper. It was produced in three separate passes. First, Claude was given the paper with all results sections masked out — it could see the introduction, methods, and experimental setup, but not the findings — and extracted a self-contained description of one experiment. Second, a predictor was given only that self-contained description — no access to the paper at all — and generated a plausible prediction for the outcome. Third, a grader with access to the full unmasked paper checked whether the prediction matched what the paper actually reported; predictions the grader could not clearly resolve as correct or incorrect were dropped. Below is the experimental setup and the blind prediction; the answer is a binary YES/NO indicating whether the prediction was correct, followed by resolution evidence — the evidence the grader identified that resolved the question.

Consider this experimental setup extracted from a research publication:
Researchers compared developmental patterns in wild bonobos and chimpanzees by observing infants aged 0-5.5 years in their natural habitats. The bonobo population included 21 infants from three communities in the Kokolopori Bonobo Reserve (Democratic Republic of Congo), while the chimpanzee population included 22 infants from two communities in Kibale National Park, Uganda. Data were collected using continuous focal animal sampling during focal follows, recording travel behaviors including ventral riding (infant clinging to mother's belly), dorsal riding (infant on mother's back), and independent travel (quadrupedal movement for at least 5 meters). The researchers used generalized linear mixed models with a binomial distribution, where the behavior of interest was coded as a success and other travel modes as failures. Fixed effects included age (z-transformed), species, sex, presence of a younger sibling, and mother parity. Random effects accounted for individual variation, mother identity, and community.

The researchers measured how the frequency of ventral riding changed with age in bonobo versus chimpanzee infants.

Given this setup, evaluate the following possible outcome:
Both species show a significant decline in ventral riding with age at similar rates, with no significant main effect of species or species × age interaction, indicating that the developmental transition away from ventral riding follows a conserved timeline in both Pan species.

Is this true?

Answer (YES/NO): YES